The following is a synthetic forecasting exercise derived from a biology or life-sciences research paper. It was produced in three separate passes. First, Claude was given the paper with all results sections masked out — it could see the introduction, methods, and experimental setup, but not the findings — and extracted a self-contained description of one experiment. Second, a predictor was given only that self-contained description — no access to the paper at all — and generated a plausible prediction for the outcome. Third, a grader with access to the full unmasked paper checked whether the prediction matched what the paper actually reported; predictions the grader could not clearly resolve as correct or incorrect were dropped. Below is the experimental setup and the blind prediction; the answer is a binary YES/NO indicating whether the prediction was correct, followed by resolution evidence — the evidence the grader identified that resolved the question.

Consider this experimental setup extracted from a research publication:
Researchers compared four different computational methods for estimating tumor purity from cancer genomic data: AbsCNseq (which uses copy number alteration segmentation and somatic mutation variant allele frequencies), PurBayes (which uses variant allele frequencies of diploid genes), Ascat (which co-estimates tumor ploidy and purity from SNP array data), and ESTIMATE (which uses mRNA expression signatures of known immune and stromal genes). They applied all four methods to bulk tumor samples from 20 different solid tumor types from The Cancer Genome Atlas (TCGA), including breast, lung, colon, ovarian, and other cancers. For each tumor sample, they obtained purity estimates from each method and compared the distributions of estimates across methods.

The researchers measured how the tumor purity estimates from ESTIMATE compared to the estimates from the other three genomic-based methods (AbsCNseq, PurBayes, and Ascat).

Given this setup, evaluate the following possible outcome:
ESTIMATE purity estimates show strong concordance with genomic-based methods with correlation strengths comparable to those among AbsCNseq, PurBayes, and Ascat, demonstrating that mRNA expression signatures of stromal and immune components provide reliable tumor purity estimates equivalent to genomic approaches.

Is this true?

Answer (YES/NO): NO